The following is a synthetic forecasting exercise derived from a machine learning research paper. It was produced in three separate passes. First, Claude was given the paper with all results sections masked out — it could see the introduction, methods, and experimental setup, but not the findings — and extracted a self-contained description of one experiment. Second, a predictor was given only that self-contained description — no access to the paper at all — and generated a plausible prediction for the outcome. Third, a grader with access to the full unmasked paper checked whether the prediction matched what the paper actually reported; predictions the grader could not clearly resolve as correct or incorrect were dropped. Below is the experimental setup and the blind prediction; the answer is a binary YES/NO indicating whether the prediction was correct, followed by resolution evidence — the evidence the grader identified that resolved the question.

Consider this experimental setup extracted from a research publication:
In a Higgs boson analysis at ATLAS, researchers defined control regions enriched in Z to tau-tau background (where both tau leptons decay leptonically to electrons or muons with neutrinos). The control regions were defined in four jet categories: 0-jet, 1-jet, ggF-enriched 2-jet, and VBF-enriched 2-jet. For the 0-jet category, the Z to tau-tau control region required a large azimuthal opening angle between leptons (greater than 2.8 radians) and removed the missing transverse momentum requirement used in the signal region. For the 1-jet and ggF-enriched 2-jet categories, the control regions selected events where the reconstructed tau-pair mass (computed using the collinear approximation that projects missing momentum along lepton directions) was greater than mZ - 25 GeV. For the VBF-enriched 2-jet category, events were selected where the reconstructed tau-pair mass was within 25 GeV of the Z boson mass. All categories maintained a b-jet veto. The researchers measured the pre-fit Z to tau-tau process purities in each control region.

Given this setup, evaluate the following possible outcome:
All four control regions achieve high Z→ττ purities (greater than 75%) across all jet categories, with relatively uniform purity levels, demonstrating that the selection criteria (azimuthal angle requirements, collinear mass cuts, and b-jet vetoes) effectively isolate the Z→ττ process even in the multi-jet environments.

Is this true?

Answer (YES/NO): NO